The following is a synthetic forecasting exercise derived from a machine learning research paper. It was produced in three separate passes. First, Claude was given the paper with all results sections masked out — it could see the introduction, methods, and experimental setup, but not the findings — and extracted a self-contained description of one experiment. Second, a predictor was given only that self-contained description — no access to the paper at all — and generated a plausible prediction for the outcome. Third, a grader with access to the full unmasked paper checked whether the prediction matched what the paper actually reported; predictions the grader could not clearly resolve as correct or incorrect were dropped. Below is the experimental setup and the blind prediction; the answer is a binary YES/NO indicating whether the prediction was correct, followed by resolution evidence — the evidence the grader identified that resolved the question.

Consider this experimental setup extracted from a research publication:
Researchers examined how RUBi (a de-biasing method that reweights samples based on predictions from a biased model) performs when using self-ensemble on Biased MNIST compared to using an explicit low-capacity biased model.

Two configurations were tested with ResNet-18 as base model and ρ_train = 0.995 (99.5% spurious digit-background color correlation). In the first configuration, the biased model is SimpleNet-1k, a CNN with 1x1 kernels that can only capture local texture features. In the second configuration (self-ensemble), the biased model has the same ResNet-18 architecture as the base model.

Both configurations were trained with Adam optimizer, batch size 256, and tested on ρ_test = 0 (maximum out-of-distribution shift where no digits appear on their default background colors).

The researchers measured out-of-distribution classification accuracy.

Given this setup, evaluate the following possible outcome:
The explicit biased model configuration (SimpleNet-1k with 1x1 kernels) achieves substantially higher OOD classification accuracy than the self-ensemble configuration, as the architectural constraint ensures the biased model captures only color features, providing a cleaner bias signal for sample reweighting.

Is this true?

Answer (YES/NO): YES